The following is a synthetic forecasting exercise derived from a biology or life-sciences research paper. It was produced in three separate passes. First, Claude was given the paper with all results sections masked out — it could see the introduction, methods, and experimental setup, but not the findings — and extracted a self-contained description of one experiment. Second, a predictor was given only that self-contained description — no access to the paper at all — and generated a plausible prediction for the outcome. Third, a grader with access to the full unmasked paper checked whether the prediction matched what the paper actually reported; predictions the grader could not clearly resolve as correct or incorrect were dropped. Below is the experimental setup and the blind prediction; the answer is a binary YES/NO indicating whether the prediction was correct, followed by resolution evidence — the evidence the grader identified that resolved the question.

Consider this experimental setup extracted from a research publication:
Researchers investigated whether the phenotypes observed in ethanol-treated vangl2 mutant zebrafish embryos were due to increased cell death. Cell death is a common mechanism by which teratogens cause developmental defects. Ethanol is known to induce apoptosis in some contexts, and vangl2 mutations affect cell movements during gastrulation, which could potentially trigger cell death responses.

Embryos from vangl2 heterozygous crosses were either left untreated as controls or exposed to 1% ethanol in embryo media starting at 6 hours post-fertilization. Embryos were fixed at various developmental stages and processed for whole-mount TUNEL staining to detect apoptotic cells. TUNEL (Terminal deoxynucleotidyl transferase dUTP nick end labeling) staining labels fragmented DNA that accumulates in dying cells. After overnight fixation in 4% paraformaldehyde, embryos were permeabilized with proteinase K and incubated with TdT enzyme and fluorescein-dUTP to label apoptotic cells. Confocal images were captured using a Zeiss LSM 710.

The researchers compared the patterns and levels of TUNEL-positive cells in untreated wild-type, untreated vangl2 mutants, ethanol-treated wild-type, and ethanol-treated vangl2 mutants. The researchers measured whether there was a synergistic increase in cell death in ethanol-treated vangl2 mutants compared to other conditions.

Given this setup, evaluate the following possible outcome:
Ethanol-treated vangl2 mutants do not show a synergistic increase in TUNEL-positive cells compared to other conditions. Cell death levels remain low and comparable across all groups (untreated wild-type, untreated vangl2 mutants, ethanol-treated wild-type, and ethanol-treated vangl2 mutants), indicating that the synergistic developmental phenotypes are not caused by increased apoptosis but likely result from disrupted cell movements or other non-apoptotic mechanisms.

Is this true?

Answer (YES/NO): YES